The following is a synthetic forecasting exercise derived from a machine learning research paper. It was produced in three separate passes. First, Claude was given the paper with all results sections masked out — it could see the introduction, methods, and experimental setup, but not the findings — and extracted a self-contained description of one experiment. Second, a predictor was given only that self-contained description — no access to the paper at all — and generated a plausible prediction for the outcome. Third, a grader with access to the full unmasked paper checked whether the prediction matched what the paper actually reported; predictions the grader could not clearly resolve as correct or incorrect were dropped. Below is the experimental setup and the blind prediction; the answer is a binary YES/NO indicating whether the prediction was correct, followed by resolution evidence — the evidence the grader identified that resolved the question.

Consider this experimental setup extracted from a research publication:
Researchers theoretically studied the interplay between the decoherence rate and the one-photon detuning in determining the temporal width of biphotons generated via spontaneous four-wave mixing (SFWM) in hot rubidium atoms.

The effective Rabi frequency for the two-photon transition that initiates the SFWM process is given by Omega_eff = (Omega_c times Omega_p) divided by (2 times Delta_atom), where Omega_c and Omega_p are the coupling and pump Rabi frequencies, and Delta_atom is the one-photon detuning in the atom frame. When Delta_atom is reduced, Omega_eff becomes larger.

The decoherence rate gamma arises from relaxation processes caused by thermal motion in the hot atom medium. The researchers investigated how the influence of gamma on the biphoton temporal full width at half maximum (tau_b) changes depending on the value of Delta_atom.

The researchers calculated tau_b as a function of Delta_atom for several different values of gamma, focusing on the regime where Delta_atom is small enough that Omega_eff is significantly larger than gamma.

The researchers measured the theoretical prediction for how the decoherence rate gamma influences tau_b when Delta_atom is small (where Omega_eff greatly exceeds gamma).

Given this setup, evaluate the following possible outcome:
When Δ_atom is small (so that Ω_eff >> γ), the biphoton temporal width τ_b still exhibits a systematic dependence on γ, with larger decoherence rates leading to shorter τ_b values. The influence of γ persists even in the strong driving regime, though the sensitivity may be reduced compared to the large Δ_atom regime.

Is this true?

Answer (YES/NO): NO